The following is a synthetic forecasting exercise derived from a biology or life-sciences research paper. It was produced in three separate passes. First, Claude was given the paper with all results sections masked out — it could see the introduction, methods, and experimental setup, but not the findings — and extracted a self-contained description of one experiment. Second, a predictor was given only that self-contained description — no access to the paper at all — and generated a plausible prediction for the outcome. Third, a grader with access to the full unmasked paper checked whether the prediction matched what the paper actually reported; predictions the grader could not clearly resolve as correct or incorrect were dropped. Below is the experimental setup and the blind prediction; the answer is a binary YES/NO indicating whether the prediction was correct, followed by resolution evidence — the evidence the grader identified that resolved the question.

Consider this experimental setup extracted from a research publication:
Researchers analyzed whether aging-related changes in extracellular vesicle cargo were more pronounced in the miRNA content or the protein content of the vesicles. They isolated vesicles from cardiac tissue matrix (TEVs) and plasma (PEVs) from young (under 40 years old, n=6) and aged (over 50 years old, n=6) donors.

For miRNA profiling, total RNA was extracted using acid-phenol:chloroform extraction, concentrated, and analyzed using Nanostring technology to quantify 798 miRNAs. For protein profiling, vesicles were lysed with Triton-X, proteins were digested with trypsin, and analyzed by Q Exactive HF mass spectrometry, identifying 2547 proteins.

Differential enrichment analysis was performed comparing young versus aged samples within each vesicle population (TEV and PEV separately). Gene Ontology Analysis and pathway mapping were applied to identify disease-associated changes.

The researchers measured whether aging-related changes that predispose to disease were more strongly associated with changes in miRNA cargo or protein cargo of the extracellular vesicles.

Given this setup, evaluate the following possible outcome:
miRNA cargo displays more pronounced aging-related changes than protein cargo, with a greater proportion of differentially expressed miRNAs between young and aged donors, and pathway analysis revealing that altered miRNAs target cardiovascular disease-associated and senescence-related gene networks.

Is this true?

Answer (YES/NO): NO